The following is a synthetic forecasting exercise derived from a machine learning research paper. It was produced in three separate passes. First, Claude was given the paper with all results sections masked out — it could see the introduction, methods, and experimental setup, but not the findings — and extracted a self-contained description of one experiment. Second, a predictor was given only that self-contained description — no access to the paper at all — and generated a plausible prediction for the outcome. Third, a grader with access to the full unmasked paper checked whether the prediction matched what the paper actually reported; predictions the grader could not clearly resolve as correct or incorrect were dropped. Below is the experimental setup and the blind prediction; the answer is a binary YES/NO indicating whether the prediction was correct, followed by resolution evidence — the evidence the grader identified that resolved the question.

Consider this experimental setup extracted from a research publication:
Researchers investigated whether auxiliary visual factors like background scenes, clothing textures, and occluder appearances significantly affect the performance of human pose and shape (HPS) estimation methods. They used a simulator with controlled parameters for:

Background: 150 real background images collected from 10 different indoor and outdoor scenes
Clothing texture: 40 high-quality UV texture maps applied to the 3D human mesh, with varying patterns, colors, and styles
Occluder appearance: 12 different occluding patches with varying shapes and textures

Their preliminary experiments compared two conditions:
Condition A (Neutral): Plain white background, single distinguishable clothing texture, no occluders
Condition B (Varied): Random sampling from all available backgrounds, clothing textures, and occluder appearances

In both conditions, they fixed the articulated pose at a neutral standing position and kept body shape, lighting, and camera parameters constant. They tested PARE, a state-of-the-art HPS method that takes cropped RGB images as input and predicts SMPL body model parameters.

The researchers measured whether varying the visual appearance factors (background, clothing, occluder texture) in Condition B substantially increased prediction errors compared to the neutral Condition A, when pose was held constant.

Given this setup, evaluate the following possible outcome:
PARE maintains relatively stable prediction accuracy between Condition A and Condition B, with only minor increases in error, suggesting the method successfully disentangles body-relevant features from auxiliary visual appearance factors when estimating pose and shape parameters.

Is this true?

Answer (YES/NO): YES